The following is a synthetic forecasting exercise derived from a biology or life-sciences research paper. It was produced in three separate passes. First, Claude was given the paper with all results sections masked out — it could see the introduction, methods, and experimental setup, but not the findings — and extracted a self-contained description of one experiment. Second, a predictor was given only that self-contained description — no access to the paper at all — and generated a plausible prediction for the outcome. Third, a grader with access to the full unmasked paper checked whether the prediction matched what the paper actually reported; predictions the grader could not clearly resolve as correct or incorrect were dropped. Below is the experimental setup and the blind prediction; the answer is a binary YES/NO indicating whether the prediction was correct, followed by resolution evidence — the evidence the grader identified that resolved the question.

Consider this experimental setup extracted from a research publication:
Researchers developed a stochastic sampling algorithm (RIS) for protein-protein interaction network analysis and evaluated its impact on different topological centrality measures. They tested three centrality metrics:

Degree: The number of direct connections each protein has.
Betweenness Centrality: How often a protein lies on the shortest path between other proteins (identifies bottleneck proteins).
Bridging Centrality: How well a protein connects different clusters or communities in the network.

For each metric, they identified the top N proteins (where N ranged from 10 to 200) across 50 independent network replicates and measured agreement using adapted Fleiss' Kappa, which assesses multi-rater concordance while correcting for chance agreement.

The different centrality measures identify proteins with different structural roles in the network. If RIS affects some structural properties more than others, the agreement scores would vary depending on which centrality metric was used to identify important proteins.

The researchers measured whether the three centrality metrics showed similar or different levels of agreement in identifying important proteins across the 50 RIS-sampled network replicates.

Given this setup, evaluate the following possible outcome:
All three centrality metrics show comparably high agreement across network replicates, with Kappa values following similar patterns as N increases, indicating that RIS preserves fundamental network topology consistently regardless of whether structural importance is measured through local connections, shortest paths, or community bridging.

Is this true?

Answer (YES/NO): NO